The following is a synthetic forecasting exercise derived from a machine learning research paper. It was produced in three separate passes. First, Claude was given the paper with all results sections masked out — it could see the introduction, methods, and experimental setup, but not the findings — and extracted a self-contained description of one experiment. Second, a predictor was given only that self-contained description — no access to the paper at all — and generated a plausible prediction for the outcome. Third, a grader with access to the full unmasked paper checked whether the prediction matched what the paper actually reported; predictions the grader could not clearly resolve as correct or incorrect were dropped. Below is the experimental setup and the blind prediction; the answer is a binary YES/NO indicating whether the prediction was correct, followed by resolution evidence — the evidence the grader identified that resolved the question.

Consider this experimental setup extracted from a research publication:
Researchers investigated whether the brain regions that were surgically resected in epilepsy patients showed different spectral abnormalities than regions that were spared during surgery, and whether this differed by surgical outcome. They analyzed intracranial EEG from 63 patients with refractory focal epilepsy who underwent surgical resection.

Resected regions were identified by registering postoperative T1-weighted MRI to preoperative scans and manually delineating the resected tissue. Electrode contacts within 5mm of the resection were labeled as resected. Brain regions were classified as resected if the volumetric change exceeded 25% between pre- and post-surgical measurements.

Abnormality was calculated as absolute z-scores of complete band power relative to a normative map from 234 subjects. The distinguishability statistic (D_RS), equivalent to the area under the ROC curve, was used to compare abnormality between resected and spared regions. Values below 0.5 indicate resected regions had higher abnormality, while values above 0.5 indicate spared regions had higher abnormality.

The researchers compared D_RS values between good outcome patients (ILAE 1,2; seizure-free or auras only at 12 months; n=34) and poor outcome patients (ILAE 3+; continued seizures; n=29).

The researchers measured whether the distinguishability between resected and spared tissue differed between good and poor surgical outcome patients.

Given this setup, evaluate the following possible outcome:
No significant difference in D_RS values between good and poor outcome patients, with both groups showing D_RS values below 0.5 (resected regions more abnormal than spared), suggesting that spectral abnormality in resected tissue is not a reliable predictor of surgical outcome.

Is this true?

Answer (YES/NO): NO